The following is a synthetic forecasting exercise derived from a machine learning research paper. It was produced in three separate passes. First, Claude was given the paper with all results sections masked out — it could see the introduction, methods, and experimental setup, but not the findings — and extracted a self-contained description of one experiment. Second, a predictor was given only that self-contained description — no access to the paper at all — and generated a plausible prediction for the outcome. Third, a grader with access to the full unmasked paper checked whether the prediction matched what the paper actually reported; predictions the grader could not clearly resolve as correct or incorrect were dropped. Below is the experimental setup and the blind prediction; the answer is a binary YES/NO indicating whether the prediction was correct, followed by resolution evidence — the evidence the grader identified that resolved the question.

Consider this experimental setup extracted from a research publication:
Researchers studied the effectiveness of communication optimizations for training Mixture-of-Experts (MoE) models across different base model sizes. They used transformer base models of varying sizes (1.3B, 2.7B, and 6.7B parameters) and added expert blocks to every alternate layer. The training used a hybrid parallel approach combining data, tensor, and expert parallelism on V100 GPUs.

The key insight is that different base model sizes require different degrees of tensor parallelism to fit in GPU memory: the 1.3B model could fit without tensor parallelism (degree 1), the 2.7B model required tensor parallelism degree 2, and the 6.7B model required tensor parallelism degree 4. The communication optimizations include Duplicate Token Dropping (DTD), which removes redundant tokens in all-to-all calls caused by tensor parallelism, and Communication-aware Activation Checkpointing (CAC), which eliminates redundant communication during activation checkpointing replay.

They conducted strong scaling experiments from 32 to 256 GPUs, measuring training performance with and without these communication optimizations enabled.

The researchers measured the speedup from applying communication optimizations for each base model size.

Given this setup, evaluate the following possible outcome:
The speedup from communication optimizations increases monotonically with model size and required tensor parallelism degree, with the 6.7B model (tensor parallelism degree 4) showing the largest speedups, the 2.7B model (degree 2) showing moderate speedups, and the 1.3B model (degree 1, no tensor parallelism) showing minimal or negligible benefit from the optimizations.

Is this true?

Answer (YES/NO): YES